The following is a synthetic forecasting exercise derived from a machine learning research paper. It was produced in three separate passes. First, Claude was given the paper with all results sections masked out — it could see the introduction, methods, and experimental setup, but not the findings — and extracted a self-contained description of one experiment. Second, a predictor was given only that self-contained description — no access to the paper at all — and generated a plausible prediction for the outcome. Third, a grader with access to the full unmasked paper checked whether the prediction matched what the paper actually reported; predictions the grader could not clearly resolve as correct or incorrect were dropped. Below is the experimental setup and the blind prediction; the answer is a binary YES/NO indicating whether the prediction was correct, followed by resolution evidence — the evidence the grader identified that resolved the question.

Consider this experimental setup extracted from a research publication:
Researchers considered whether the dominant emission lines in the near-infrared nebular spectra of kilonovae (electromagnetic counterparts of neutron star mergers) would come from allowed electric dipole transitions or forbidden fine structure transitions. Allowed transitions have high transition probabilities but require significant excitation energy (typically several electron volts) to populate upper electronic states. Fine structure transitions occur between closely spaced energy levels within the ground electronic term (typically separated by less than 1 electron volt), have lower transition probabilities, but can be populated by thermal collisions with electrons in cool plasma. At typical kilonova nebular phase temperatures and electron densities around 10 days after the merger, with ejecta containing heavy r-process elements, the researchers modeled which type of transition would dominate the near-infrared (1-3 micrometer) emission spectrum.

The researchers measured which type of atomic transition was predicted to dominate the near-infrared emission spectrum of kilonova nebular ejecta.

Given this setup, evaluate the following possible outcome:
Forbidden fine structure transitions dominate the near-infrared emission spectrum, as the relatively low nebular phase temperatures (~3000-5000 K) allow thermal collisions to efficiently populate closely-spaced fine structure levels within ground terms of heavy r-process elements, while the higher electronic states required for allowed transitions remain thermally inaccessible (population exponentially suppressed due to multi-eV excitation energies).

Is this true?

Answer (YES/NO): YES